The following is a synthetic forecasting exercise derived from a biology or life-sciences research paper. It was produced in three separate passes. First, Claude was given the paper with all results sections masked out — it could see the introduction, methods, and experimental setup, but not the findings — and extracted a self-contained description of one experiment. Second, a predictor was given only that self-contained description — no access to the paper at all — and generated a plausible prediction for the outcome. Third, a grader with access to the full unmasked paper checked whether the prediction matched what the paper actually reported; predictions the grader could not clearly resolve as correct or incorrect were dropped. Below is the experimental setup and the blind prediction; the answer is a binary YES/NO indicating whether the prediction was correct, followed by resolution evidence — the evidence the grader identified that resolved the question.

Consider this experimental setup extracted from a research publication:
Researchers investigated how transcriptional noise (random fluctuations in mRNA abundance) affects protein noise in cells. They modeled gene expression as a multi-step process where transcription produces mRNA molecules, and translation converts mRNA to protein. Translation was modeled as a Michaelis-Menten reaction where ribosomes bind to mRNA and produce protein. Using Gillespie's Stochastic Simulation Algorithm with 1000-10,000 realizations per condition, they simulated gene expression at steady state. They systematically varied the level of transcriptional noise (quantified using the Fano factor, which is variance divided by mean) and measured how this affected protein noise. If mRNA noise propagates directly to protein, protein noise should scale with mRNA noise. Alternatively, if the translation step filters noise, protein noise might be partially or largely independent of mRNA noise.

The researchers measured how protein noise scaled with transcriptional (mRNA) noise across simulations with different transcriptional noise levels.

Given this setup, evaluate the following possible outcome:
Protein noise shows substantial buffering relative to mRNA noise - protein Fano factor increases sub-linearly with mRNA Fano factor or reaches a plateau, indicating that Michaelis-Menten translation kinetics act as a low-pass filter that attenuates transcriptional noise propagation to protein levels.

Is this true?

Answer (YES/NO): YES